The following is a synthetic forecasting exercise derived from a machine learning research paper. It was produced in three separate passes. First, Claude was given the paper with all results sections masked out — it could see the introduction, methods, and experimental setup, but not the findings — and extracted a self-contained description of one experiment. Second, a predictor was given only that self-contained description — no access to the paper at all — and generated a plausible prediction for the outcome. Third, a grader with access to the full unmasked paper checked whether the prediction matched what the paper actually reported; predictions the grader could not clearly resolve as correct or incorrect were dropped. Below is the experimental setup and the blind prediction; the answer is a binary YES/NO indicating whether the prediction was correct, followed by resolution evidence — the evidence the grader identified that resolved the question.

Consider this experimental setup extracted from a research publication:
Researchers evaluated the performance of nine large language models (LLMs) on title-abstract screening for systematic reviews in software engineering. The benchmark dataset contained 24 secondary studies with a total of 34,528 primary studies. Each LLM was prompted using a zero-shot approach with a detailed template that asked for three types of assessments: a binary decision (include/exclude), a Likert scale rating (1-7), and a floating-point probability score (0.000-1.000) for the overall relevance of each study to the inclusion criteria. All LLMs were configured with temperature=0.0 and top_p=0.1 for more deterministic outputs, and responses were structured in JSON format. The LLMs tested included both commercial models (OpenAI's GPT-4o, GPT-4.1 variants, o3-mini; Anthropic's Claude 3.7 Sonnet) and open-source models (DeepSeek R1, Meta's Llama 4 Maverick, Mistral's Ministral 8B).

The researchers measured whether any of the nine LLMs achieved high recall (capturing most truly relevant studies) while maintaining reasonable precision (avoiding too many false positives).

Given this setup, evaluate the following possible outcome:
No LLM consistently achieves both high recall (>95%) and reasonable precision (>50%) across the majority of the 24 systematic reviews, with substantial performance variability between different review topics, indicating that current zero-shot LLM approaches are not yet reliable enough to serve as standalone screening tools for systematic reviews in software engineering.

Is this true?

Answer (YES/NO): YES